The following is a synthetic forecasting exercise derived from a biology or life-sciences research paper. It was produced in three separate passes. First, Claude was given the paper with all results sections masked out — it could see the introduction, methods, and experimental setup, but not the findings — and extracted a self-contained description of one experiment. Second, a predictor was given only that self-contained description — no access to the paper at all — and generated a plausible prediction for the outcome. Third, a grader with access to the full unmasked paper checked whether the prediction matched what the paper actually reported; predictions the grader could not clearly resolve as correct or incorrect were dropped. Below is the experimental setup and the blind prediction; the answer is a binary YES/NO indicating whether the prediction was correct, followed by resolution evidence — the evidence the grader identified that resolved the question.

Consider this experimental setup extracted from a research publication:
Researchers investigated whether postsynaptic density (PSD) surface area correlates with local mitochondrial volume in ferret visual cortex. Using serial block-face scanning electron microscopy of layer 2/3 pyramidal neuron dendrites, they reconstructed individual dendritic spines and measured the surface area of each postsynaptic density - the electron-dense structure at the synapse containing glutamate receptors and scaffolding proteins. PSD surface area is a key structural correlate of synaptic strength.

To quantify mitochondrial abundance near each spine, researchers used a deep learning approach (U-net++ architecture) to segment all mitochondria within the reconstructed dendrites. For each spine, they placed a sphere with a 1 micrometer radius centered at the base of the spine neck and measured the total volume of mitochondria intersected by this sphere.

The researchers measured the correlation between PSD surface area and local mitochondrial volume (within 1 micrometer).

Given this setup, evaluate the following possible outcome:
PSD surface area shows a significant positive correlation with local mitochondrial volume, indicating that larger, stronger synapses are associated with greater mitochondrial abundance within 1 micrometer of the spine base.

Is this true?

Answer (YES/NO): NO